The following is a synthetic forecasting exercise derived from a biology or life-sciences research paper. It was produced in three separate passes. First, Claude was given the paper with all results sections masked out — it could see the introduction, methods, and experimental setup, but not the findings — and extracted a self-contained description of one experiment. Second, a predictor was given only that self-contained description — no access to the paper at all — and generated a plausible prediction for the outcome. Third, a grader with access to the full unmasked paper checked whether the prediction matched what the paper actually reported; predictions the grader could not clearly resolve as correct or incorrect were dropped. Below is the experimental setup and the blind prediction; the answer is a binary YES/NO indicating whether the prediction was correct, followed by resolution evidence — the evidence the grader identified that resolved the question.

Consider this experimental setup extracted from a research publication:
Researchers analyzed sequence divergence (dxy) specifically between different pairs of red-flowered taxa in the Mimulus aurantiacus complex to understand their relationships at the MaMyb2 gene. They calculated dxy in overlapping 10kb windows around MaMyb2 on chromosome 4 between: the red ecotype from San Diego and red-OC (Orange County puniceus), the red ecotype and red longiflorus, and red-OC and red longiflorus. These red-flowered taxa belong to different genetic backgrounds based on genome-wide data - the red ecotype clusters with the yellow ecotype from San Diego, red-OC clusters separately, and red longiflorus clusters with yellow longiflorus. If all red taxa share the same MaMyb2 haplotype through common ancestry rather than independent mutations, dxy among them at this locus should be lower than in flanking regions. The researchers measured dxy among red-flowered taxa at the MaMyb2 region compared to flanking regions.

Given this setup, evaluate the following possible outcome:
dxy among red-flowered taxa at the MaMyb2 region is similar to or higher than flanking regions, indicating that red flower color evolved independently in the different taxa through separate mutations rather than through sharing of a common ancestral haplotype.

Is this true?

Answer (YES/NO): NO